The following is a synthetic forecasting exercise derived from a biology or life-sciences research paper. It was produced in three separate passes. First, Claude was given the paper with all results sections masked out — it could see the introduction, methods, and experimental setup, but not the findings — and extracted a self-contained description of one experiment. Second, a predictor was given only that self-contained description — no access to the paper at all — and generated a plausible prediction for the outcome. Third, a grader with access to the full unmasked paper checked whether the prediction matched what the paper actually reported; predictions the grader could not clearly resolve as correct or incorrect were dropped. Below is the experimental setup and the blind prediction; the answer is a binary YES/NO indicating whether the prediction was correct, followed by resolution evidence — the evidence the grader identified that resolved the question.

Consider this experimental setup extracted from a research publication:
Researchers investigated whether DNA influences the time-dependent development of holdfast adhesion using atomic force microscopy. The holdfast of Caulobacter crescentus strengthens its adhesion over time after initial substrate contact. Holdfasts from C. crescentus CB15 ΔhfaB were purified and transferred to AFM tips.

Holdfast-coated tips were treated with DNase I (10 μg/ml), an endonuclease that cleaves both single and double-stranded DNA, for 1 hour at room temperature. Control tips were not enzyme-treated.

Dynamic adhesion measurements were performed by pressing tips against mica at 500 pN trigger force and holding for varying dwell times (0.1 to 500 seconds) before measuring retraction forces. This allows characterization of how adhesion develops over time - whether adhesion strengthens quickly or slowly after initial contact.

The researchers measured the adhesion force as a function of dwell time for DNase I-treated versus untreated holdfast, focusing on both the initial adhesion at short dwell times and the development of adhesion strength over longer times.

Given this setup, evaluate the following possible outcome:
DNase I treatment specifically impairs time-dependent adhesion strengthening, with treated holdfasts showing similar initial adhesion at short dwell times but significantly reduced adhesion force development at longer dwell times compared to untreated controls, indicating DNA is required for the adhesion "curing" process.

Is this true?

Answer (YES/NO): NO